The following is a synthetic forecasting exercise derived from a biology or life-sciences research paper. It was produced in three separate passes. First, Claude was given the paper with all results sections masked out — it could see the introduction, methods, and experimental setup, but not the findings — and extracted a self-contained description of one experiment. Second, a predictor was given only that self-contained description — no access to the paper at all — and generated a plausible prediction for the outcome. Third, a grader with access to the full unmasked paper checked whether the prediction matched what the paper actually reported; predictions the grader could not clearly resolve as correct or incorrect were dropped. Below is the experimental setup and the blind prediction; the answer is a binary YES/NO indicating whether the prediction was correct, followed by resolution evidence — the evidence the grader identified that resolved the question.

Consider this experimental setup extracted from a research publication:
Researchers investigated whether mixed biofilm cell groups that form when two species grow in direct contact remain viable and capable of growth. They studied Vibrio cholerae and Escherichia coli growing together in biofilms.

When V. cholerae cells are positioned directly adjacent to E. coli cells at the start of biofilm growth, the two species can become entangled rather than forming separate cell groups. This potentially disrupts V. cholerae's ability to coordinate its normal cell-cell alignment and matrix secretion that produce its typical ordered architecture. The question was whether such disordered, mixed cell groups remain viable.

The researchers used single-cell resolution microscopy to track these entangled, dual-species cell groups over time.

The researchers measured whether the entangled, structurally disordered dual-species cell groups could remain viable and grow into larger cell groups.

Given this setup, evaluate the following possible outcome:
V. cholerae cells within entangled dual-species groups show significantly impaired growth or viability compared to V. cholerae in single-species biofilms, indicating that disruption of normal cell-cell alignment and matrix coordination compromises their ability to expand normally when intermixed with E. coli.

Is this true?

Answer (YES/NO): NO